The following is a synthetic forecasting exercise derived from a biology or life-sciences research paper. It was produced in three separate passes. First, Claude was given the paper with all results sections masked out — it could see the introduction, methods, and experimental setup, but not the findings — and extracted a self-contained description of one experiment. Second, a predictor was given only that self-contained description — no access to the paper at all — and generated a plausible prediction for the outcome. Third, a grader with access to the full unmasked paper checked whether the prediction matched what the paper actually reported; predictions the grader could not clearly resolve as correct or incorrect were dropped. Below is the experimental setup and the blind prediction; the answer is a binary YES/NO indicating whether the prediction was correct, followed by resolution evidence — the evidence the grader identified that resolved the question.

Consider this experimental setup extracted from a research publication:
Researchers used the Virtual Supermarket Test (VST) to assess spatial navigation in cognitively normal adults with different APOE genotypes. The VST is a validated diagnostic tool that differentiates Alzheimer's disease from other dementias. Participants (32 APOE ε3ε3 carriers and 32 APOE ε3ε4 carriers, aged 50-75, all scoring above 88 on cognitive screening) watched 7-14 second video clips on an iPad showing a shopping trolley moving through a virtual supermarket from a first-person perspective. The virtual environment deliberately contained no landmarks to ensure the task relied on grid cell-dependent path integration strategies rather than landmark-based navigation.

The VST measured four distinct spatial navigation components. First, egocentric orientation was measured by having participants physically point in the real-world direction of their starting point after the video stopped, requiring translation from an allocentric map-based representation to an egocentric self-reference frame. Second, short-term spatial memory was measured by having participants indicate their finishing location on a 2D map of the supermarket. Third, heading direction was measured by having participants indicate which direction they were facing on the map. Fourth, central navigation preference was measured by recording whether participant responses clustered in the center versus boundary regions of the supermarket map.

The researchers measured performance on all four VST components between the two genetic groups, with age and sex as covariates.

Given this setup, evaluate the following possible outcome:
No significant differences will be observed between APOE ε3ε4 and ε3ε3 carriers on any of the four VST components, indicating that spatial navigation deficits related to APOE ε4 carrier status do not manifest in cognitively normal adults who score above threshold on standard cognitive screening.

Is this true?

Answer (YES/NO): NO